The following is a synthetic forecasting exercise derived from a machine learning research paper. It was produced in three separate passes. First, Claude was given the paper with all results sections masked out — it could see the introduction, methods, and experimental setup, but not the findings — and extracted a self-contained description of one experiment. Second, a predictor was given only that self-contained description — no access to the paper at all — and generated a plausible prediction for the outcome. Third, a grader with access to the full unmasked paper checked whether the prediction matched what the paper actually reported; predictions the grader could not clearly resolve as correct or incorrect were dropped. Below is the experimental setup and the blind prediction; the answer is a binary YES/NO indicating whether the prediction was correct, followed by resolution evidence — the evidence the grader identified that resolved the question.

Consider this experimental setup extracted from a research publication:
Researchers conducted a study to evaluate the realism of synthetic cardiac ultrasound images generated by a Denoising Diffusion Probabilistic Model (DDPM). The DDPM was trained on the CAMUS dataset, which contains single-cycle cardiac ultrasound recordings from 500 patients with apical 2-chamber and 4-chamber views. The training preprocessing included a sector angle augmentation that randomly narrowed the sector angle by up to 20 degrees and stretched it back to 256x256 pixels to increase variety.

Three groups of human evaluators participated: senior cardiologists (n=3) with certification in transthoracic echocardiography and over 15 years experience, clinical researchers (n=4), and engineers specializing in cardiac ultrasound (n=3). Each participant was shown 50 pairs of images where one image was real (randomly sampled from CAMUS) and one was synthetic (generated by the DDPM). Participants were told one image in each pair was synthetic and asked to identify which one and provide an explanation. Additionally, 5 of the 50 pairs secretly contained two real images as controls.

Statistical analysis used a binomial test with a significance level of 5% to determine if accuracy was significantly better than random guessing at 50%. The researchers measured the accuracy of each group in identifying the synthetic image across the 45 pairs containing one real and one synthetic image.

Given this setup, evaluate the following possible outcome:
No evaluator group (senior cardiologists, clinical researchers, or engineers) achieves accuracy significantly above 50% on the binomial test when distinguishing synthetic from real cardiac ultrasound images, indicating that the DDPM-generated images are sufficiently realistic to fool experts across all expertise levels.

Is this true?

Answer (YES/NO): NO